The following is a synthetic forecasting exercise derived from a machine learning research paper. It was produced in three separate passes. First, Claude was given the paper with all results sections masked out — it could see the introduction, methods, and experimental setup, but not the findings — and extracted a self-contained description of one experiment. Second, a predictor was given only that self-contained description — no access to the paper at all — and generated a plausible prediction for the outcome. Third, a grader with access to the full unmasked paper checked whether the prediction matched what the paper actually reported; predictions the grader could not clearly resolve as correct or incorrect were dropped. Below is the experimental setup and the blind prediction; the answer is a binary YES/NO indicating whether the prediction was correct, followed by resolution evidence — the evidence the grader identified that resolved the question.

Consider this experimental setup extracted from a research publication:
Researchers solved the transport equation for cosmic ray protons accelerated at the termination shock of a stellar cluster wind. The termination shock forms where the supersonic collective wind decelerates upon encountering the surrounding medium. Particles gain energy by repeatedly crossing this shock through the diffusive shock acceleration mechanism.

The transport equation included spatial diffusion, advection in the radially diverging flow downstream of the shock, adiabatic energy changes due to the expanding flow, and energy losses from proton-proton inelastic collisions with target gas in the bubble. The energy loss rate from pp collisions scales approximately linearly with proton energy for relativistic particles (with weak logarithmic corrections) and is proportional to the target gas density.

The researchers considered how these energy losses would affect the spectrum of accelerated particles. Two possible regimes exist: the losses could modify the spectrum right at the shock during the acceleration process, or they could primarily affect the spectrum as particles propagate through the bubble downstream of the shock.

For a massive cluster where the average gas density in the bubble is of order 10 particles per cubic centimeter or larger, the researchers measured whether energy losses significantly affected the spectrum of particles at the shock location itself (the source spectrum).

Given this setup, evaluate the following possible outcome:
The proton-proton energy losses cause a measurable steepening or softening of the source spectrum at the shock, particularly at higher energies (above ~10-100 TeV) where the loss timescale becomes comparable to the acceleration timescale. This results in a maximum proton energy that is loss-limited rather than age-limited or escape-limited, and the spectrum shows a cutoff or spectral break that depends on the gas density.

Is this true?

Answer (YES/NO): NO